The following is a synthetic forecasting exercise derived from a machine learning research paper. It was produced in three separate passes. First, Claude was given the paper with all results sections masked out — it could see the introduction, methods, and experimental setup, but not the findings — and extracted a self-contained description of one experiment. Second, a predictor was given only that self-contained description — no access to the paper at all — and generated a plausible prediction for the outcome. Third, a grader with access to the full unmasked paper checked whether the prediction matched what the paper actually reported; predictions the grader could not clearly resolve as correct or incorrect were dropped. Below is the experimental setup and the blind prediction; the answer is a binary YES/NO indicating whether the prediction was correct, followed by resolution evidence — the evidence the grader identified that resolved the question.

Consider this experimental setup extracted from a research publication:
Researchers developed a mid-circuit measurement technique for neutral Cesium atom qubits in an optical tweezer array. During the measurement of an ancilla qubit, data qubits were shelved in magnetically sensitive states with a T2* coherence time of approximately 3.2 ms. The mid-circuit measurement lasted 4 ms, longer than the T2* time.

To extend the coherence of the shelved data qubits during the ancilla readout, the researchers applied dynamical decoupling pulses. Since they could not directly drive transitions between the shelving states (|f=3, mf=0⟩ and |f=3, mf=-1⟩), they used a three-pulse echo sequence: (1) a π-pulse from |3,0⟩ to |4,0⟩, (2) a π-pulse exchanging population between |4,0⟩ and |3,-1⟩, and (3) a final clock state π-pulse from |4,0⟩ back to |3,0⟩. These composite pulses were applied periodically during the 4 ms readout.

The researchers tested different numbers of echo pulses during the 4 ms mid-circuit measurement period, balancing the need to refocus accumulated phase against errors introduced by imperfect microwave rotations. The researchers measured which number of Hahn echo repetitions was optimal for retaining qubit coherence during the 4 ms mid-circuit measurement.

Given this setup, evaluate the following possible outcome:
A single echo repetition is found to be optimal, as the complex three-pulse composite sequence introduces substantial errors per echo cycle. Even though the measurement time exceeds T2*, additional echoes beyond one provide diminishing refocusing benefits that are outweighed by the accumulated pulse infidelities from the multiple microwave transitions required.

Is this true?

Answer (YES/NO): NO